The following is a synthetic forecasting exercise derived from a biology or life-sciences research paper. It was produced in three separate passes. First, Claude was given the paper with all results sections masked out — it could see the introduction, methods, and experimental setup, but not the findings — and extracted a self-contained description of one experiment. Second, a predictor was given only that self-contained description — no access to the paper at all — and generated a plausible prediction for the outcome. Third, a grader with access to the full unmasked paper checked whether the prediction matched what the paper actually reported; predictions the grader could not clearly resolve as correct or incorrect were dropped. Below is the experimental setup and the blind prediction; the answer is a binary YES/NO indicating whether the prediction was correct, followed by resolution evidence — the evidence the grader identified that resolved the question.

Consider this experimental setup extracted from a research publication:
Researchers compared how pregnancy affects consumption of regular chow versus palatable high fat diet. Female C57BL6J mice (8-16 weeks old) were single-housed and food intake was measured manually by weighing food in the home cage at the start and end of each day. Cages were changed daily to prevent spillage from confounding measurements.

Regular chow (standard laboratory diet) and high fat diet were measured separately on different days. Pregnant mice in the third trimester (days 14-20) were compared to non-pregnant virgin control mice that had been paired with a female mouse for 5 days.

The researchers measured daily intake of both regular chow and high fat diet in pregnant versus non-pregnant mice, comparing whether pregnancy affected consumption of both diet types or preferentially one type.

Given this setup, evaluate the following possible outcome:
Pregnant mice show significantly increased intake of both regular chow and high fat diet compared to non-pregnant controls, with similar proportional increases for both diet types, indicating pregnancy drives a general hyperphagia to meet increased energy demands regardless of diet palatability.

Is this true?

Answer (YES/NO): YES